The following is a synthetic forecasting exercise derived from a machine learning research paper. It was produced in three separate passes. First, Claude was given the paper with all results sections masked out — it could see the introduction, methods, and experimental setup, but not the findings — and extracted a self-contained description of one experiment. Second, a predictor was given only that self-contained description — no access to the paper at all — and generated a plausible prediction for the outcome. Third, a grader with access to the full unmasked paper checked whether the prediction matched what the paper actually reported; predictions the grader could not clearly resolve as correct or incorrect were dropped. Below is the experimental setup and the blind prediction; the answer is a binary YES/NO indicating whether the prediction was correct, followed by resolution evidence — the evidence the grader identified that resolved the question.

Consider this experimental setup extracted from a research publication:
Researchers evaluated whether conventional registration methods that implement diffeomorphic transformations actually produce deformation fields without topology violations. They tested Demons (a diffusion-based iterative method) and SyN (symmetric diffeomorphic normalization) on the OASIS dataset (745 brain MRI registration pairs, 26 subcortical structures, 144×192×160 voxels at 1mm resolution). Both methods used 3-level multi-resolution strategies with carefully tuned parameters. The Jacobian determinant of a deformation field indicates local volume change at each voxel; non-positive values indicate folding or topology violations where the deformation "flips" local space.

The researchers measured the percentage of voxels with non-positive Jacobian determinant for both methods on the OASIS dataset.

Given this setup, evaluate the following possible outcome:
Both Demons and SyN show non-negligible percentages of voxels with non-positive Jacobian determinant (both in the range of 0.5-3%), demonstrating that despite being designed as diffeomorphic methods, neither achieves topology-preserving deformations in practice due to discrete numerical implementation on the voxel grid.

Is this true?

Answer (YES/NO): NO